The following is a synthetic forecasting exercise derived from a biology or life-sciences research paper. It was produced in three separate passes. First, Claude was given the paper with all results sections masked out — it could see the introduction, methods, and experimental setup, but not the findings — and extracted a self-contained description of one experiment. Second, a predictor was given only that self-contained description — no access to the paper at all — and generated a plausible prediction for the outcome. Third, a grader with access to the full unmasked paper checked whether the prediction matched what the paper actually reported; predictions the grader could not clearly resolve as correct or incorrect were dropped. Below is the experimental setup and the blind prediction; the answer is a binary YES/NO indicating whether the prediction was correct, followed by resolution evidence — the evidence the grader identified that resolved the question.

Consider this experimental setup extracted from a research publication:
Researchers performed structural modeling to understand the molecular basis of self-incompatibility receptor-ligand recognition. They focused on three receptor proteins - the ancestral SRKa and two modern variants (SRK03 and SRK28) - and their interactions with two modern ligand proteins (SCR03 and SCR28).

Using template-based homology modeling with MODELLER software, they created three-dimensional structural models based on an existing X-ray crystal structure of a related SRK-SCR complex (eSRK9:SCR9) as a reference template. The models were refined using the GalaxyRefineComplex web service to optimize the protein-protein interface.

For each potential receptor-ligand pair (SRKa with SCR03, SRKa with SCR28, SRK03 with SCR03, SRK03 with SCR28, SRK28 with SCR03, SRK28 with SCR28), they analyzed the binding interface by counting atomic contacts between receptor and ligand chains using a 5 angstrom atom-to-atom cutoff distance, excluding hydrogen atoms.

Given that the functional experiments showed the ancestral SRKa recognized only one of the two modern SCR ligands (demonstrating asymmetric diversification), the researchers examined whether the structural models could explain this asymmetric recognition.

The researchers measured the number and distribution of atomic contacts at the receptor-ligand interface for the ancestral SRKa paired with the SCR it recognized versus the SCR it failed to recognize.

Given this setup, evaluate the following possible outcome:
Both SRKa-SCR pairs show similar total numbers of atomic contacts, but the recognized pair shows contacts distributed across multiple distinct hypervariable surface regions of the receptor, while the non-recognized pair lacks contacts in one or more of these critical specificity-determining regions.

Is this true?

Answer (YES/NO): NO